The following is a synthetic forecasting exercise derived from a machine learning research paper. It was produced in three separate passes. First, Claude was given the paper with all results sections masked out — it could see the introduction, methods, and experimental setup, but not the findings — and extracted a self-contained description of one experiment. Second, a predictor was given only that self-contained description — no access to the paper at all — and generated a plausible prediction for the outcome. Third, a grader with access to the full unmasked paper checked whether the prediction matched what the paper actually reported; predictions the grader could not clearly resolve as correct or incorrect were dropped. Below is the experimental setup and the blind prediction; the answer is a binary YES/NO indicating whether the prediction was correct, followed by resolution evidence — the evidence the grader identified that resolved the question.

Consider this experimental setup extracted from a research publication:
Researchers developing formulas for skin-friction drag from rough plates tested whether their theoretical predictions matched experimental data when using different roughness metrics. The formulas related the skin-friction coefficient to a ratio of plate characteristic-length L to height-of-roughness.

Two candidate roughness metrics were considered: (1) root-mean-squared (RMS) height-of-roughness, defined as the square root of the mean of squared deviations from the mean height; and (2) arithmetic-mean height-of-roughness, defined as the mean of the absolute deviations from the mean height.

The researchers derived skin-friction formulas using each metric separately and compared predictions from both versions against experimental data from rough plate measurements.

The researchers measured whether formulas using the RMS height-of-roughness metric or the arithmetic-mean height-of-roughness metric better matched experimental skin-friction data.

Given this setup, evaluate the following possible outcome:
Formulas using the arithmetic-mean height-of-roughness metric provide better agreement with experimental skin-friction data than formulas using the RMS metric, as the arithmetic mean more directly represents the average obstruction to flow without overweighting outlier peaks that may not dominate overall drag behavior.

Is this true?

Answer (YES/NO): NO